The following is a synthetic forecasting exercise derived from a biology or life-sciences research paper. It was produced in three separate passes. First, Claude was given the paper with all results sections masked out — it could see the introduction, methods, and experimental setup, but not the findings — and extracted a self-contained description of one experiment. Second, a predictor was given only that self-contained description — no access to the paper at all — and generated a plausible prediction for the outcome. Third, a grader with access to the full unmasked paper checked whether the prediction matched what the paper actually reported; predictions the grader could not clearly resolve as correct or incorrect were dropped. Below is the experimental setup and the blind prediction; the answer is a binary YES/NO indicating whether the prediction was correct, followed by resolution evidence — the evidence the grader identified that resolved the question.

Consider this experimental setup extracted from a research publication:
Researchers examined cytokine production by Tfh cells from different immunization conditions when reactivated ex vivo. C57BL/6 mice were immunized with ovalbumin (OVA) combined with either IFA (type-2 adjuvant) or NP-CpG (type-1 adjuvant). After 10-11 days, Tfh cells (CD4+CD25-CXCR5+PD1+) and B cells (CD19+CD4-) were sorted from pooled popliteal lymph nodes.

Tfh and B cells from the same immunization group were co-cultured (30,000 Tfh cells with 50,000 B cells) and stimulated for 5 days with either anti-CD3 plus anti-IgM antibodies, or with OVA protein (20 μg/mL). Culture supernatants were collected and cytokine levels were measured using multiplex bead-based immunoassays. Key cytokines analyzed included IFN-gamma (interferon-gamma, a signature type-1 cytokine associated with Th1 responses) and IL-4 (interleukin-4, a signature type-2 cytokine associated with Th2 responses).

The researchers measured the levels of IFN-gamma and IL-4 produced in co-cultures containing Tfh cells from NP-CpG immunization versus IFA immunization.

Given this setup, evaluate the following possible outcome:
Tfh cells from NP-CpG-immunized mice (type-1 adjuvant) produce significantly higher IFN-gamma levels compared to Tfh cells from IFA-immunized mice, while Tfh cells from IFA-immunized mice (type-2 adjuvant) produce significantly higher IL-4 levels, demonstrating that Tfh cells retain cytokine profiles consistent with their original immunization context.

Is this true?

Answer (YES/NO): YES